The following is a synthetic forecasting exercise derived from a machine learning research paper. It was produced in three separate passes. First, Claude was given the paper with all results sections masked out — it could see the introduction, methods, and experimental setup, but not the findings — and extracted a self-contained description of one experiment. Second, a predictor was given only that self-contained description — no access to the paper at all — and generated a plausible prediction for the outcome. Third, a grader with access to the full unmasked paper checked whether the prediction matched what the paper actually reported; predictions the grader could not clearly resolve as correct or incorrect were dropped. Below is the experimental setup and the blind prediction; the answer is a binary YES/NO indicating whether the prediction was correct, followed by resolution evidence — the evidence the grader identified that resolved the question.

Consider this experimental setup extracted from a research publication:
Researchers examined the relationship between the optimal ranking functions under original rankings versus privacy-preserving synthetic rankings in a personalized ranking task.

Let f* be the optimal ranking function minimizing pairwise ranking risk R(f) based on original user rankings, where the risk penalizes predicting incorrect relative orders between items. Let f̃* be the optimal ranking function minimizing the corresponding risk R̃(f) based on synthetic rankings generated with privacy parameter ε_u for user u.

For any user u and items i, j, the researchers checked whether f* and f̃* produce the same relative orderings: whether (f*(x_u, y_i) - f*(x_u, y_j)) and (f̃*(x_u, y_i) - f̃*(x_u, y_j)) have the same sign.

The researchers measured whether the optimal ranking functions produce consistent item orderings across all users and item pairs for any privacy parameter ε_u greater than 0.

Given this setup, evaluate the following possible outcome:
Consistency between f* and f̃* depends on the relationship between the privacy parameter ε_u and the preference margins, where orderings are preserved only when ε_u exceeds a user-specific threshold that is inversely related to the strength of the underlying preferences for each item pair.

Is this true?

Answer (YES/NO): NO